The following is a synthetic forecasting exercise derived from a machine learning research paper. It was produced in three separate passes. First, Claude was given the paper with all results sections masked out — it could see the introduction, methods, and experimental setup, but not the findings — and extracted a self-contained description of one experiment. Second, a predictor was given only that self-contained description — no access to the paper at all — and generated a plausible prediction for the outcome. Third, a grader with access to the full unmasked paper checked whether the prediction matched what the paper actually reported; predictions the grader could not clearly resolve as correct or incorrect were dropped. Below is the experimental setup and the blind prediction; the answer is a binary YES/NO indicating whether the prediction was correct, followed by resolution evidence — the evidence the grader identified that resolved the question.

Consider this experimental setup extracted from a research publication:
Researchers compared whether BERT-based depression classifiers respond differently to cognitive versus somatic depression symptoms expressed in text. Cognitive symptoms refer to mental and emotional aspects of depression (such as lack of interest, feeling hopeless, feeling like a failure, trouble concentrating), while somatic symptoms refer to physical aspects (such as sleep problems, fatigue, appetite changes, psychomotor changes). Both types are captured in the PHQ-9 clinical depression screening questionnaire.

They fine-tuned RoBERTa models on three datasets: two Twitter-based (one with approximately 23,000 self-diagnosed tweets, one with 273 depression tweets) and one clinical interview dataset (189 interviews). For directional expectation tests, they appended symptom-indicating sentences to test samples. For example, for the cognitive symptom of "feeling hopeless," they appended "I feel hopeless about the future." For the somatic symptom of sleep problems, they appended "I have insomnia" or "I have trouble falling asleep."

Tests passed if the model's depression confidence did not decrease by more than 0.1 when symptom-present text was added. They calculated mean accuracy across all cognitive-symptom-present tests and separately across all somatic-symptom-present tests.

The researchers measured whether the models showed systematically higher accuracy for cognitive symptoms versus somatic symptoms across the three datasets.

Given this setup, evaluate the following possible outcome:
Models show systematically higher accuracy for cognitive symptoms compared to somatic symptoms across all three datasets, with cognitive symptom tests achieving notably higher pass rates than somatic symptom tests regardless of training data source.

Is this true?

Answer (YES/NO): NO